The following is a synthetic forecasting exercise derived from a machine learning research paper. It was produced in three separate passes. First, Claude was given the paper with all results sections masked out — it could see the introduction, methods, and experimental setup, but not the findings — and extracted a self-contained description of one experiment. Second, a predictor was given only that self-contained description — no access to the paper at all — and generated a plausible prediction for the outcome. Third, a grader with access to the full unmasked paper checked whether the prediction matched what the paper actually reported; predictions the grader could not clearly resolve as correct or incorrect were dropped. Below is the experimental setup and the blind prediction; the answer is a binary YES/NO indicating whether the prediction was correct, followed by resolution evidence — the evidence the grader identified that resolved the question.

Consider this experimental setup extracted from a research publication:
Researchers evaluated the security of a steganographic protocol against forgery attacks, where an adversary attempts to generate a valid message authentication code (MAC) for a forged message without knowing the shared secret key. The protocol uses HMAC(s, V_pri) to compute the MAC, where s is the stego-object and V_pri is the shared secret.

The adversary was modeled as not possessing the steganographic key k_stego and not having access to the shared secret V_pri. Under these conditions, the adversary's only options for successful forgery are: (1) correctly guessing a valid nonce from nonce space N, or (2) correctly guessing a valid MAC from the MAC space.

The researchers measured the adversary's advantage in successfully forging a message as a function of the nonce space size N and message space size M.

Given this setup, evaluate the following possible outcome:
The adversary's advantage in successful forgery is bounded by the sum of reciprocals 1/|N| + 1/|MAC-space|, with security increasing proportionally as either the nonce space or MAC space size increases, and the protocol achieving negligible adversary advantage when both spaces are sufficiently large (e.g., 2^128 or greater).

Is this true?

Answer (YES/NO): NO